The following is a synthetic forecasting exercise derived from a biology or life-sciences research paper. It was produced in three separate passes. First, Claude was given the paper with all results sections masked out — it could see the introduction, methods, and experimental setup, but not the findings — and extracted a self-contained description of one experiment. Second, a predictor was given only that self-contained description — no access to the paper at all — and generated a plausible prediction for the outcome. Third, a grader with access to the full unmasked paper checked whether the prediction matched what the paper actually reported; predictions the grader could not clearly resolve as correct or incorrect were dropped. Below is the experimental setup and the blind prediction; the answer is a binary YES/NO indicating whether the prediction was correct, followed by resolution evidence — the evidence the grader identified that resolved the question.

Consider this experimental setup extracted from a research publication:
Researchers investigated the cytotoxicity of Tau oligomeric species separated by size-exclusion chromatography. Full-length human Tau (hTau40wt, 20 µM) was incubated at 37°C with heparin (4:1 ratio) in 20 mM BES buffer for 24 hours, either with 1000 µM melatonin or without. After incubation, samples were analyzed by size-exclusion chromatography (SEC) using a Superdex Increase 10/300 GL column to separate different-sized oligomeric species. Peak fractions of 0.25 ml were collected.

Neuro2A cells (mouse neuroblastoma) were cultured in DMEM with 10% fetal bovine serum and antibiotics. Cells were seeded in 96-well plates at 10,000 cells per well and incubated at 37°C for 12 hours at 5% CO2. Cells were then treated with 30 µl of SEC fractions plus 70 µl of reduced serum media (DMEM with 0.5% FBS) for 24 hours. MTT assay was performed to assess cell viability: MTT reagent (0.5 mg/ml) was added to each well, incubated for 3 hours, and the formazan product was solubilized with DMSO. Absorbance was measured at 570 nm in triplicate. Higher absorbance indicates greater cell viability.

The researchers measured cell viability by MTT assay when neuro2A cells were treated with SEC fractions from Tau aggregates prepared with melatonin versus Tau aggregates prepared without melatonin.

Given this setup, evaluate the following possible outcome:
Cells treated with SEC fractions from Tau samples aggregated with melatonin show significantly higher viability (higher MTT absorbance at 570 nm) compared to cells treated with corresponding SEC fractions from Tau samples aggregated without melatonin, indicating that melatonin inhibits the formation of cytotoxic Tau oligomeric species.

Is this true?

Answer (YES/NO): NO